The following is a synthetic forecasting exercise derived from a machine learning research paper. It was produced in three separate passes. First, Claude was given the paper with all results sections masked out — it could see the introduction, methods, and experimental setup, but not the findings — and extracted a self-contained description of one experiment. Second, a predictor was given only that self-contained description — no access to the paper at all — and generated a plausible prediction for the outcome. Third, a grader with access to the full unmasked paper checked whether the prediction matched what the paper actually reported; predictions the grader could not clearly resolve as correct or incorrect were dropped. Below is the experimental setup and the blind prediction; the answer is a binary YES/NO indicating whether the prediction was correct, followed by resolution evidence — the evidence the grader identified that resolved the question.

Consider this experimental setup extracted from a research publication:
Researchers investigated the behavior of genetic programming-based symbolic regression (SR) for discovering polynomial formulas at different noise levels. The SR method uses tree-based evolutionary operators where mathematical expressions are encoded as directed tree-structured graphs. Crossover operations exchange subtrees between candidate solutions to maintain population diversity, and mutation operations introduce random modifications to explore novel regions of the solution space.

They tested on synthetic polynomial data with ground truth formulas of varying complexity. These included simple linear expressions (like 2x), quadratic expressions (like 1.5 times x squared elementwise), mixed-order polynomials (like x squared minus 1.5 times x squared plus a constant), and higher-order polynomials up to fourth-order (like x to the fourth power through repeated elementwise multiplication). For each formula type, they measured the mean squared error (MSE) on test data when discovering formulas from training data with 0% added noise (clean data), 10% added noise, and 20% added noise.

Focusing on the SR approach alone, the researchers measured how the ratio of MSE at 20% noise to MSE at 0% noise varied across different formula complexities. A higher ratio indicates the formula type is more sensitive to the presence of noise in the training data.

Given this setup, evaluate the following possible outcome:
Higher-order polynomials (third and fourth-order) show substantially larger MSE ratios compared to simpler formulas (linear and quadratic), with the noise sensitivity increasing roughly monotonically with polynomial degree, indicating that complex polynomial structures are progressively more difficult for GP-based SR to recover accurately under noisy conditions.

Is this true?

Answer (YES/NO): NO